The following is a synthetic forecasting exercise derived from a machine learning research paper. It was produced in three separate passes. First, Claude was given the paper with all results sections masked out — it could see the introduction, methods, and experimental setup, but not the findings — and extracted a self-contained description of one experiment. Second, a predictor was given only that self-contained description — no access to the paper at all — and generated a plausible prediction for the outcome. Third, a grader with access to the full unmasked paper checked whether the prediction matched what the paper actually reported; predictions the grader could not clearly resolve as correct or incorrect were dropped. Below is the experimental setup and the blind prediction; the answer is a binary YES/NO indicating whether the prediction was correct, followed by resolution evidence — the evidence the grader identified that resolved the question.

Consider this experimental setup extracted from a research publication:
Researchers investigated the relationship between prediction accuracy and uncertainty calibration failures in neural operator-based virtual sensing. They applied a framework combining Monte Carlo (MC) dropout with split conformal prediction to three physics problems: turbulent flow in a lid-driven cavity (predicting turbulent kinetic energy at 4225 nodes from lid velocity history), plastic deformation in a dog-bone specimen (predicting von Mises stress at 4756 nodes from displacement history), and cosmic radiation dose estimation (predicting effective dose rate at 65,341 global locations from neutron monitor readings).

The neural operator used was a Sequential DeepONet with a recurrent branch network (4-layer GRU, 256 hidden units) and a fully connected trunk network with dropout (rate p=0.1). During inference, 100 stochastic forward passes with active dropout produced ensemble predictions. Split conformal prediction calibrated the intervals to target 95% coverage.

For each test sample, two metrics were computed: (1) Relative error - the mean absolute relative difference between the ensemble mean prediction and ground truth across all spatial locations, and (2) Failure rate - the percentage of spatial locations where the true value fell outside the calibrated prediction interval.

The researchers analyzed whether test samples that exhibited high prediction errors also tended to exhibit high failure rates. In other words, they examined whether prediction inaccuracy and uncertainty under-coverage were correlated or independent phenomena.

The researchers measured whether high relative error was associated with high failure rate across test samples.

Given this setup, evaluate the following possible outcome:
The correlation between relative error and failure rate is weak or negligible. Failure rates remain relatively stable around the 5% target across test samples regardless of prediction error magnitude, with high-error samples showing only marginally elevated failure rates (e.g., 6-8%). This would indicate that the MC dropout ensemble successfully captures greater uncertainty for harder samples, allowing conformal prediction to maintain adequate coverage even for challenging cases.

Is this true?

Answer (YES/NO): NO